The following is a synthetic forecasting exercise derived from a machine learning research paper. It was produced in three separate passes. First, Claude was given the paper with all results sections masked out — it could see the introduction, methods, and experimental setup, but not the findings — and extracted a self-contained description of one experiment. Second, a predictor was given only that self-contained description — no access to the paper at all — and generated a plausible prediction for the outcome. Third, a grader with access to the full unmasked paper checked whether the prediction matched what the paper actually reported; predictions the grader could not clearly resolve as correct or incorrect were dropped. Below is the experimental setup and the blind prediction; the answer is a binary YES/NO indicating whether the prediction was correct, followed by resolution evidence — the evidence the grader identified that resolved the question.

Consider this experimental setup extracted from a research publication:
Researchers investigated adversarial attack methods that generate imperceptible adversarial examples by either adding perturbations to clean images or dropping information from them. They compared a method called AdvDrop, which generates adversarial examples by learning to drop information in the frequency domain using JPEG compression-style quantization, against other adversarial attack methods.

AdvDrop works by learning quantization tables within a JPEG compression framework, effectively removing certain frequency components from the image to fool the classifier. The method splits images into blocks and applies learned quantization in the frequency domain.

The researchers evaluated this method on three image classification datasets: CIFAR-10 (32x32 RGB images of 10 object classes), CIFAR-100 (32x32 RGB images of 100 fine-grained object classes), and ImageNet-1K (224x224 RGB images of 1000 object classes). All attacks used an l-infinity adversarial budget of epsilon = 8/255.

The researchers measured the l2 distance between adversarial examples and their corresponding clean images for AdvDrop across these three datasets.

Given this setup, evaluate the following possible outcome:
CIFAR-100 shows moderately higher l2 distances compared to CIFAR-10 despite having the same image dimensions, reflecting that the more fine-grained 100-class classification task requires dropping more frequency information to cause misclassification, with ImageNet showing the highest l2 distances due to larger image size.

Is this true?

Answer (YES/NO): NO